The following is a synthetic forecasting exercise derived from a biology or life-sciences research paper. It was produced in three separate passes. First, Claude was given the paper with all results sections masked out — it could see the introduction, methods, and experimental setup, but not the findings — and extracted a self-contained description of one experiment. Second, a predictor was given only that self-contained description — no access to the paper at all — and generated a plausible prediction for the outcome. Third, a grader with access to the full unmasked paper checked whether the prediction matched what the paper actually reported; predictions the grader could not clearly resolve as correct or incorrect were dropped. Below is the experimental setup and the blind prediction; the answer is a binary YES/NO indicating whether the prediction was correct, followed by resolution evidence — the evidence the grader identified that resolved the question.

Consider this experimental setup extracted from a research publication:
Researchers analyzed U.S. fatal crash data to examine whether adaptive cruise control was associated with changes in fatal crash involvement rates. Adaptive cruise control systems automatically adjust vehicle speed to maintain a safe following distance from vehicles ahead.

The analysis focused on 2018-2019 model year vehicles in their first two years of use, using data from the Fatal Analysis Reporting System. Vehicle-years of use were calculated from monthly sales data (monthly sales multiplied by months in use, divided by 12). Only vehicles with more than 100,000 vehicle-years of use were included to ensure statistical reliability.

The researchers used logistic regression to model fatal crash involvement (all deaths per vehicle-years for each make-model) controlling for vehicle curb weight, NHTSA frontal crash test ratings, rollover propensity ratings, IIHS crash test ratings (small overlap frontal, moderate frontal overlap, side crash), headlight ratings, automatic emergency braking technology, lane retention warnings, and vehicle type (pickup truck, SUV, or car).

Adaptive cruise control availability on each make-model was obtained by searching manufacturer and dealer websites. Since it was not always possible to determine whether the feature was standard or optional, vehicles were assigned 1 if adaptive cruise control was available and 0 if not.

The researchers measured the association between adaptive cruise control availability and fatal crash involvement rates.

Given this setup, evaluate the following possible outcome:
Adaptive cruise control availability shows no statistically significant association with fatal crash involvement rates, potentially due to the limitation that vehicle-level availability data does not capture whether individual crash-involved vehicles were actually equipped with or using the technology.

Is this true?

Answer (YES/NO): YES